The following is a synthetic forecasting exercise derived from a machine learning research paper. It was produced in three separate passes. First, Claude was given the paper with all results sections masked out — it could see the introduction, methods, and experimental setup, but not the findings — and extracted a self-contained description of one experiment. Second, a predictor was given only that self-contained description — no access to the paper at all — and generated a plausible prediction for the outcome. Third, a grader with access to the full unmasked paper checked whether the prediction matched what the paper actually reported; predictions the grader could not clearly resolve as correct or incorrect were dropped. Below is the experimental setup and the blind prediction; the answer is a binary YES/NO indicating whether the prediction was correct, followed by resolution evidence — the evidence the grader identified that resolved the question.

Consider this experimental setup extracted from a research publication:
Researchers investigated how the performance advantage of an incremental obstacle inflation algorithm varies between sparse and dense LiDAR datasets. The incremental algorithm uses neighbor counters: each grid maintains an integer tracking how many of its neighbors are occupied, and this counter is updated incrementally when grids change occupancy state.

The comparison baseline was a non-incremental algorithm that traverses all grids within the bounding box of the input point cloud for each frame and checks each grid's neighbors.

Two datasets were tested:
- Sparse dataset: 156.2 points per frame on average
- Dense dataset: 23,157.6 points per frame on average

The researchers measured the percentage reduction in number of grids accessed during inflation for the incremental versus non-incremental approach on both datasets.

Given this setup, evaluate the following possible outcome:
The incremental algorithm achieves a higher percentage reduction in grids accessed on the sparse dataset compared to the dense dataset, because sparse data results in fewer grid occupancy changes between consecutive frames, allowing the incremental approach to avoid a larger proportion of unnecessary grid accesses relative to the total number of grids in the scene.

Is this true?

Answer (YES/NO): NO